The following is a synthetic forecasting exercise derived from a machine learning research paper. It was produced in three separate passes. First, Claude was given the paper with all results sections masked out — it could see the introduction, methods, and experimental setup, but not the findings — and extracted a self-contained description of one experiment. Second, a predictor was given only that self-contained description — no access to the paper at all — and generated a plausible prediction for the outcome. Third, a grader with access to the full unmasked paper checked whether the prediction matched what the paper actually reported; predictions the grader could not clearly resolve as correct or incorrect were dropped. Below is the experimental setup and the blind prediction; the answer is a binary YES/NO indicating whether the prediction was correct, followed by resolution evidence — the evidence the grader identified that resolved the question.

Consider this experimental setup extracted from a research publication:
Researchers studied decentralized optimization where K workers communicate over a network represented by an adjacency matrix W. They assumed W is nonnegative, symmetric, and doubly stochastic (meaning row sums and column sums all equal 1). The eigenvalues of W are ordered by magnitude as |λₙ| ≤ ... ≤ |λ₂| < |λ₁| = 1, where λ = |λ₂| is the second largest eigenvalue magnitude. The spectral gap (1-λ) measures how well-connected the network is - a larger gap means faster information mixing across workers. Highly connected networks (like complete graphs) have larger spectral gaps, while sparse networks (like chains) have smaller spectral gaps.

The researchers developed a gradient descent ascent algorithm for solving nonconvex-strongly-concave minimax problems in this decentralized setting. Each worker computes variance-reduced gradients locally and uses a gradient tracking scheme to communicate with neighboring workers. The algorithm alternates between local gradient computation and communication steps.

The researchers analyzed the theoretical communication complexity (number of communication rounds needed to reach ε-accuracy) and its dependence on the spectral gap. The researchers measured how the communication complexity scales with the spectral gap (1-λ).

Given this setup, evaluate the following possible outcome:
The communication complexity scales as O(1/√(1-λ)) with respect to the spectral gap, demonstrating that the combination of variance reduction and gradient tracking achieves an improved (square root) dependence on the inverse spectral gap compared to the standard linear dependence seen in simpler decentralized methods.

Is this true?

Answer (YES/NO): NO